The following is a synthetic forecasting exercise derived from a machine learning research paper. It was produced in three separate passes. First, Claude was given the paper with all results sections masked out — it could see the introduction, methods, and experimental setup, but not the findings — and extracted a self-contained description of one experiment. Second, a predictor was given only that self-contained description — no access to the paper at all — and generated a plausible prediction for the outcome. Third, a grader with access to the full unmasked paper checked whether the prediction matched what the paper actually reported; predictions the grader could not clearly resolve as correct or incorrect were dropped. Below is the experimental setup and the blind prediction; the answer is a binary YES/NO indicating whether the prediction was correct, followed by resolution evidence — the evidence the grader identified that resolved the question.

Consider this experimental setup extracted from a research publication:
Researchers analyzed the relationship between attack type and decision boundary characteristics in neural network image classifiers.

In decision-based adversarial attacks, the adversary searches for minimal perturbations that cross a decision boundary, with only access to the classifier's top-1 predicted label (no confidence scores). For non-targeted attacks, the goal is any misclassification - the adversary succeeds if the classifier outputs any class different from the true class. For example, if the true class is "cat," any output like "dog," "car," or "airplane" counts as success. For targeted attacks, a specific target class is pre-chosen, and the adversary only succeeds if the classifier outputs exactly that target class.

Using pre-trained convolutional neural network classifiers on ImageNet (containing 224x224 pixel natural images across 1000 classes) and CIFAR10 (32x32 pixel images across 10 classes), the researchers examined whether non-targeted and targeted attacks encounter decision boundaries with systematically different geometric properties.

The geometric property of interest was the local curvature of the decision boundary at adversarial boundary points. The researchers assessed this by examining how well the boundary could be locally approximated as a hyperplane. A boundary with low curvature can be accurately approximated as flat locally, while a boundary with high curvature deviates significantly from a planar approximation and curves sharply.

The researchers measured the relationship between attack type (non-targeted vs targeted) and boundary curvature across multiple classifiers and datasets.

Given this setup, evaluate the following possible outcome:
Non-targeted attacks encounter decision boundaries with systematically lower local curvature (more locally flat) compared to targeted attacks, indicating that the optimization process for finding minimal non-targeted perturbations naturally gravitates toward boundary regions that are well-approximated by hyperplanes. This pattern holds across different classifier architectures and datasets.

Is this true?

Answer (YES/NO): YES